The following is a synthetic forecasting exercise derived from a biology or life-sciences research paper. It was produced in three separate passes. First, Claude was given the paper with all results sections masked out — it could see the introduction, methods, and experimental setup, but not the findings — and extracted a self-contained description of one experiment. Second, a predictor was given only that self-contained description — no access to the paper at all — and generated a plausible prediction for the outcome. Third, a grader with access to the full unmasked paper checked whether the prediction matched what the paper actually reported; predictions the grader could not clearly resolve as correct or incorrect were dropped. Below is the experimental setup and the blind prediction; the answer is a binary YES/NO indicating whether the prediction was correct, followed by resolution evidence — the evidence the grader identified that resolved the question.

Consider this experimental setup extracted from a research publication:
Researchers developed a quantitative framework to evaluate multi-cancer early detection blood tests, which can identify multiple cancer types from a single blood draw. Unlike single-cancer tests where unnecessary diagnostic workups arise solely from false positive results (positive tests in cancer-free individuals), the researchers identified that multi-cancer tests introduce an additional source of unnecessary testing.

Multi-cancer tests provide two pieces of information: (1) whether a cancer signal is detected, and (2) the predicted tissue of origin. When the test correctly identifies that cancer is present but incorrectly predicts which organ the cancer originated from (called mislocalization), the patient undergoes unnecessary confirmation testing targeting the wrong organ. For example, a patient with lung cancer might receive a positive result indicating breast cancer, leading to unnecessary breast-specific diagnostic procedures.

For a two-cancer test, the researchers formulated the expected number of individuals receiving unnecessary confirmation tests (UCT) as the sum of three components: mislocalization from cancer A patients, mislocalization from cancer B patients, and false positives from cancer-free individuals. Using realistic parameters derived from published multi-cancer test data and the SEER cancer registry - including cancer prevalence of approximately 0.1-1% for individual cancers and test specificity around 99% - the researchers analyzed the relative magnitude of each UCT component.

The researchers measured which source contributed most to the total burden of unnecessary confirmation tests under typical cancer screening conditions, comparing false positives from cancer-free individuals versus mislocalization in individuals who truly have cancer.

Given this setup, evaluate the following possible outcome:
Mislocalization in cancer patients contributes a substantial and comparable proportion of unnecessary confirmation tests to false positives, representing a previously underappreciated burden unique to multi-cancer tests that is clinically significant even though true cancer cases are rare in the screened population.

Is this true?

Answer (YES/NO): NO